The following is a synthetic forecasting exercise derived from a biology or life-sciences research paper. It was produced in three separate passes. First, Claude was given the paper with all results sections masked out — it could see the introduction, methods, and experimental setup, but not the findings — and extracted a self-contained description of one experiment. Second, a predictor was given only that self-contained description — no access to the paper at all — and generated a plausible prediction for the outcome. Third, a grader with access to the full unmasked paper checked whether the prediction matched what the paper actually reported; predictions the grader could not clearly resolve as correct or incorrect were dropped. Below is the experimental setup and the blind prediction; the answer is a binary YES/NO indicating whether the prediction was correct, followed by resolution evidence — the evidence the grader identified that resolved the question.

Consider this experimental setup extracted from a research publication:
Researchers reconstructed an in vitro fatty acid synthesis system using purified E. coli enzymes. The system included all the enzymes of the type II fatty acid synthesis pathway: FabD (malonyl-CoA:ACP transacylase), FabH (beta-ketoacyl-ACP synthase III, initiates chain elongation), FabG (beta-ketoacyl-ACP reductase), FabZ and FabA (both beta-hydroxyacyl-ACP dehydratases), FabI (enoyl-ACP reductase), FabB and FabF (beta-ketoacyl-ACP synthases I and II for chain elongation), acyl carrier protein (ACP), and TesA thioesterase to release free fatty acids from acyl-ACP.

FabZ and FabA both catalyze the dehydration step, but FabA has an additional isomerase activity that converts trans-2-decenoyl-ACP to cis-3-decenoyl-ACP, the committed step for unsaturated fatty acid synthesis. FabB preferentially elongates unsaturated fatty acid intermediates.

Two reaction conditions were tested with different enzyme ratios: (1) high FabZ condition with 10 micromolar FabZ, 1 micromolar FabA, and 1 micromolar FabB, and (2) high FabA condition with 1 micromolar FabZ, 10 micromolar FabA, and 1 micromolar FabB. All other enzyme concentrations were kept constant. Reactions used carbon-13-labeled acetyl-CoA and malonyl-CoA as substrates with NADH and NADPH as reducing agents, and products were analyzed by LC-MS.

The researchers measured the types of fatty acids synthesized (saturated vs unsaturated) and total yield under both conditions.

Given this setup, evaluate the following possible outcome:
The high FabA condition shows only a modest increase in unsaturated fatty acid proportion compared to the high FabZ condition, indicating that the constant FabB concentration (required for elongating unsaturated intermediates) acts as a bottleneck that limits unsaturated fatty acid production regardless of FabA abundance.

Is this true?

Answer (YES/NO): NO